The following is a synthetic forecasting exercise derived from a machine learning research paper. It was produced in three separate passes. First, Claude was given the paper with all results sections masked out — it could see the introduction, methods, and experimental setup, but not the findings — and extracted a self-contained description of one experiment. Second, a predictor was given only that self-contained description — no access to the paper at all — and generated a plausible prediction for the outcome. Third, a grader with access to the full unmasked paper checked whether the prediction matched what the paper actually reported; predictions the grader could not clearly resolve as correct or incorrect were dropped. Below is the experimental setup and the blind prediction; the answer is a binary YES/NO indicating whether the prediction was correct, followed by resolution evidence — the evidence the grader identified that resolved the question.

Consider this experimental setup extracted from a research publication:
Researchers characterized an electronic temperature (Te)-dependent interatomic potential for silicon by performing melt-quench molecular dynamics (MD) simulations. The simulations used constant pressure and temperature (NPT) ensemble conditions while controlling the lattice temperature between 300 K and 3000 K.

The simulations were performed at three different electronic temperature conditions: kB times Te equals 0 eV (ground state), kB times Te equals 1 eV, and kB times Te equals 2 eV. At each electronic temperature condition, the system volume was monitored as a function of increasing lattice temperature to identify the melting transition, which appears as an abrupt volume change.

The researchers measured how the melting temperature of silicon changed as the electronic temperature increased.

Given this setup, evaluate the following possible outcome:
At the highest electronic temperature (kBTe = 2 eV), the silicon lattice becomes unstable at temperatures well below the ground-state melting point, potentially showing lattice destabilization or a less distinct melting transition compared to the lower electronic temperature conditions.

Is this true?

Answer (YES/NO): YES